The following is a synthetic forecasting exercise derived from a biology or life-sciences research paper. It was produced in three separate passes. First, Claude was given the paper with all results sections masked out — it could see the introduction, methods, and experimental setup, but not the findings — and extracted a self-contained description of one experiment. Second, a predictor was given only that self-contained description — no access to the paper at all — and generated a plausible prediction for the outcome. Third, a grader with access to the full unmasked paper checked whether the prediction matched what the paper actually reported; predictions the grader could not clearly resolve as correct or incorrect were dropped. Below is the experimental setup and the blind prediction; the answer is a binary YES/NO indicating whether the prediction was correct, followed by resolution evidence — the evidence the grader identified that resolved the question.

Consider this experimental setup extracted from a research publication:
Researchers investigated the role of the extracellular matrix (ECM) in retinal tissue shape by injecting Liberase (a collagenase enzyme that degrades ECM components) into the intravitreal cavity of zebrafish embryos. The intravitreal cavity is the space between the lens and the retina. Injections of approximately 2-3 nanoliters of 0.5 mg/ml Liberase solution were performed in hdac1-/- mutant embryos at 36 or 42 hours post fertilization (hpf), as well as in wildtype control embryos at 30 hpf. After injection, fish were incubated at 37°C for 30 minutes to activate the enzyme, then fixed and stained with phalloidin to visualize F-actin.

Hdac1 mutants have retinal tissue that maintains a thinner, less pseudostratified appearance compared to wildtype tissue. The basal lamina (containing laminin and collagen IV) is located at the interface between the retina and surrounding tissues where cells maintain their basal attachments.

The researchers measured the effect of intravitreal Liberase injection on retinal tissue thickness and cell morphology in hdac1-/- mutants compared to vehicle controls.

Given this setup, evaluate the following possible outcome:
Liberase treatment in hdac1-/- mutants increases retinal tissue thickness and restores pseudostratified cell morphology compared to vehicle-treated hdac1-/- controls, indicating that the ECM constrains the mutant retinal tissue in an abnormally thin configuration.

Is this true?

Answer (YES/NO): NO